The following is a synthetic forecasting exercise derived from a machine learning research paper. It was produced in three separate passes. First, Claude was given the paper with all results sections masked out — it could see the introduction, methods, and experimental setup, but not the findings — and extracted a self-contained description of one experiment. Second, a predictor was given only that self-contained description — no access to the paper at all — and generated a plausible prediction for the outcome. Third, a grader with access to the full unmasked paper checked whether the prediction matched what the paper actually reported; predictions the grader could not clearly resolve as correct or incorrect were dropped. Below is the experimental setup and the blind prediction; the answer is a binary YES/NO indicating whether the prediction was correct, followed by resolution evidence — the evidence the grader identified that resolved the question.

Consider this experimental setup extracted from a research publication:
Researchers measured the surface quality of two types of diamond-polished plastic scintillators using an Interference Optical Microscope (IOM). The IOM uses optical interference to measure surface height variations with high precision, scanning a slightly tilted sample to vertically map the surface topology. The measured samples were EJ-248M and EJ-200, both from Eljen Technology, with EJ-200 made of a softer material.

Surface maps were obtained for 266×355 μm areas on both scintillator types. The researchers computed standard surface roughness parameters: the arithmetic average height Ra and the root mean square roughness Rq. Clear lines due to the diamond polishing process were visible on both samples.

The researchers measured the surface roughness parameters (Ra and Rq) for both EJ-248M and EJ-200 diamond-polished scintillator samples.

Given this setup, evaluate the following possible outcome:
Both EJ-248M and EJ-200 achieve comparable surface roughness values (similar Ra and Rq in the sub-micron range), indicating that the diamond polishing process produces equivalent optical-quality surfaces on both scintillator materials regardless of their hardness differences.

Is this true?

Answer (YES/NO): NO